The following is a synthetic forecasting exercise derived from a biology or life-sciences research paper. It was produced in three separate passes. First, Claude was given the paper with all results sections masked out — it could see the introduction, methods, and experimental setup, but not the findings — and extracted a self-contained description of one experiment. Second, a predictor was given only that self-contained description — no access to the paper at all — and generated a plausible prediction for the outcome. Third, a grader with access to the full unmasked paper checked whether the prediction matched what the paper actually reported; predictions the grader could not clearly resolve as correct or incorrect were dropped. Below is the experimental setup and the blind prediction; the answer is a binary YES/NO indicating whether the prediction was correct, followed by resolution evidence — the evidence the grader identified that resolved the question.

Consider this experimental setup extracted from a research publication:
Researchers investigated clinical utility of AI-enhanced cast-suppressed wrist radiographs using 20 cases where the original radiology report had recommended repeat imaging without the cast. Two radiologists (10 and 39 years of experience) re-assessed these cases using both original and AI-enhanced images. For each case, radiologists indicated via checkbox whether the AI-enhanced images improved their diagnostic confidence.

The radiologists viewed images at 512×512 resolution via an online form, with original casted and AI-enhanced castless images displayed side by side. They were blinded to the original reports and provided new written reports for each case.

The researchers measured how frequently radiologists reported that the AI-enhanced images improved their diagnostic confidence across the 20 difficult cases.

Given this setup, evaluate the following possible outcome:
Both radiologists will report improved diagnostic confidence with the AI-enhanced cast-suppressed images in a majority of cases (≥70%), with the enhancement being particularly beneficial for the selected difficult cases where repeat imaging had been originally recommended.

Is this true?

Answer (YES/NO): NO